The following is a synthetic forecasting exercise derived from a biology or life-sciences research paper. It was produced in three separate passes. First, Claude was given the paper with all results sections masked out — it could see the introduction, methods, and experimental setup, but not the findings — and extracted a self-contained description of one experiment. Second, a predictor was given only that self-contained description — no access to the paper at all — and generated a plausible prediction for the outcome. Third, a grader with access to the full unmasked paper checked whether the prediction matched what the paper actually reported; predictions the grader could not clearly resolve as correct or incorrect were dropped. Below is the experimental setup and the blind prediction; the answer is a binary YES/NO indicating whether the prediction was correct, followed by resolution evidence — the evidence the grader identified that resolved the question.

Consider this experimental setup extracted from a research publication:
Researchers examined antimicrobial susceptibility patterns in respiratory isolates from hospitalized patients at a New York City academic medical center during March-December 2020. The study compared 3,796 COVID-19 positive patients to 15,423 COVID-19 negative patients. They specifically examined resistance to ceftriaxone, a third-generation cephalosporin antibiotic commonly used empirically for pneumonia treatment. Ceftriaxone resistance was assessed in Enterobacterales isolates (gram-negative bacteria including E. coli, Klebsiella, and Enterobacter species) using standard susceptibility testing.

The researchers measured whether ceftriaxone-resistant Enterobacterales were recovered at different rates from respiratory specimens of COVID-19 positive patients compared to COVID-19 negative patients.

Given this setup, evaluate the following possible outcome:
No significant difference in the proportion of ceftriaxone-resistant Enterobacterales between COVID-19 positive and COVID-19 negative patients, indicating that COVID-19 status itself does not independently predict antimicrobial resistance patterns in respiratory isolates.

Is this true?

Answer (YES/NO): YES